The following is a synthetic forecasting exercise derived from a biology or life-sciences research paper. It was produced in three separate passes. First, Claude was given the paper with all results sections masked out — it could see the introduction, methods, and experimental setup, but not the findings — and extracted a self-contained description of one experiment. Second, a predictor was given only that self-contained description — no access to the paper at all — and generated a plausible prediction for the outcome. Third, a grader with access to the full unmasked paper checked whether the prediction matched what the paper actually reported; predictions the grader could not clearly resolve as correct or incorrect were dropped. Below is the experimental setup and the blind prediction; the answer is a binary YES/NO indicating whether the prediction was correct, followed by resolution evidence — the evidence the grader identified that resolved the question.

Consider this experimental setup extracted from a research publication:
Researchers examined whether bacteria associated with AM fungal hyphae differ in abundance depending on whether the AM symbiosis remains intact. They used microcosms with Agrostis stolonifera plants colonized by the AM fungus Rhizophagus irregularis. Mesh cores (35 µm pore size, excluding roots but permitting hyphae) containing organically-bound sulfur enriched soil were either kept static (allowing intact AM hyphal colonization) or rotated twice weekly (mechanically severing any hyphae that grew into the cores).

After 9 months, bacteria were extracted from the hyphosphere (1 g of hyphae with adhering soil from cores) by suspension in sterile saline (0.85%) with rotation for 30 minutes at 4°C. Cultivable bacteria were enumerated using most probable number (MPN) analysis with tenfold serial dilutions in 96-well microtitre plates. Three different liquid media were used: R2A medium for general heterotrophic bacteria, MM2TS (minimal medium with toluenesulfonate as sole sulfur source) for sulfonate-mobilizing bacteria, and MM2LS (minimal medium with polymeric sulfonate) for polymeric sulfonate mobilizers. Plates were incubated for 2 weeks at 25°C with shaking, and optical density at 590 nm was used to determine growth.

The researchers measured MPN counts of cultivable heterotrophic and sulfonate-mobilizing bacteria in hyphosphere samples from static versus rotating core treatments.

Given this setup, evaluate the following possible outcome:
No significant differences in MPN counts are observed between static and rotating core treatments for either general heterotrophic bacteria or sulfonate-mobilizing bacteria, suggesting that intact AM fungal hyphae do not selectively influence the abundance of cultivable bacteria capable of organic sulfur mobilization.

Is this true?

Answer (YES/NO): NO